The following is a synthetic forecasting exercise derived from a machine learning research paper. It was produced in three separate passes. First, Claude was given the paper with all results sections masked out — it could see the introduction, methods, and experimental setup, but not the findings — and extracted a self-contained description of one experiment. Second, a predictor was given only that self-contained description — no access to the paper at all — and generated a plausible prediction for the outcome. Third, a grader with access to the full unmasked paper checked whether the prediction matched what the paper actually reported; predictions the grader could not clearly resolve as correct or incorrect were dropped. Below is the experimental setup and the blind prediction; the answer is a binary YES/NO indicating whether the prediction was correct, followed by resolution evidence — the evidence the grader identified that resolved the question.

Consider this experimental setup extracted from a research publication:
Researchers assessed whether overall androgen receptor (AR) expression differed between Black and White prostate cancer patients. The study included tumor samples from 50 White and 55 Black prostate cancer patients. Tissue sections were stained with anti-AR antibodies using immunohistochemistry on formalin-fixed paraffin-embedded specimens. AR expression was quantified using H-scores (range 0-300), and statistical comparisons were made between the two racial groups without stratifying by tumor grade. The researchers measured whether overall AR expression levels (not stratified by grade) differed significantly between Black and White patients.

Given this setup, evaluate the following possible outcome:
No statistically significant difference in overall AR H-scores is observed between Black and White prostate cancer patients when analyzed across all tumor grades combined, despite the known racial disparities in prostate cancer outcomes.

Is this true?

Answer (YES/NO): YES